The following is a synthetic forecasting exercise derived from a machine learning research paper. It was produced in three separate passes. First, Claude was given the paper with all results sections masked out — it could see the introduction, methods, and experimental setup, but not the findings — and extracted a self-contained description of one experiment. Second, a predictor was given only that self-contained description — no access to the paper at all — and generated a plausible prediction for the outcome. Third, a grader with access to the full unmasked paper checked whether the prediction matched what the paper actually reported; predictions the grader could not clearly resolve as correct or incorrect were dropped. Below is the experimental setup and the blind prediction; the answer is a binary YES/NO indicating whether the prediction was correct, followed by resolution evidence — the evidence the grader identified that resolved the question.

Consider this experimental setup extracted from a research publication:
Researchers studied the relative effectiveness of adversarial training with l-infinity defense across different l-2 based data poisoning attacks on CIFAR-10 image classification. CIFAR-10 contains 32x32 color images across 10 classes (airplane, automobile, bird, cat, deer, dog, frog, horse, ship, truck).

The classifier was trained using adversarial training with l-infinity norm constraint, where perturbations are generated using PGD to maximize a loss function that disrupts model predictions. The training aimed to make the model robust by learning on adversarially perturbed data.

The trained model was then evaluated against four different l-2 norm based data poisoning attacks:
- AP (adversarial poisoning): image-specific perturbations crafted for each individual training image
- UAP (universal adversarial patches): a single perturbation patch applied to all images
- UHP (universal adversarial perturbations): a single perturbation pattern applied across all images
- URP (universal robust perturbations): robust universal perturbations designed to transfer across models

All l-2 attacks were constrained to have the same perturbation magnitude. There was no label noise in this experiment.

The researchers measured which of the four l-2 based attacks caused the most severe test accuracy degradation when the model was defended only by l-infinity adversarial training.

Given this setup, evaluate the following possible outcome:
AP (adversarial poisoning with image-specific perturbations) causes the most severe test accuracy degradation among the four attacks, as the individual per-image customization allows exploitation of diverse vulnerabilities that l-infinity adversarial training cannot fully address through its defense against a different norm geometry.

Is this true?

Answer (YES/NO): YES